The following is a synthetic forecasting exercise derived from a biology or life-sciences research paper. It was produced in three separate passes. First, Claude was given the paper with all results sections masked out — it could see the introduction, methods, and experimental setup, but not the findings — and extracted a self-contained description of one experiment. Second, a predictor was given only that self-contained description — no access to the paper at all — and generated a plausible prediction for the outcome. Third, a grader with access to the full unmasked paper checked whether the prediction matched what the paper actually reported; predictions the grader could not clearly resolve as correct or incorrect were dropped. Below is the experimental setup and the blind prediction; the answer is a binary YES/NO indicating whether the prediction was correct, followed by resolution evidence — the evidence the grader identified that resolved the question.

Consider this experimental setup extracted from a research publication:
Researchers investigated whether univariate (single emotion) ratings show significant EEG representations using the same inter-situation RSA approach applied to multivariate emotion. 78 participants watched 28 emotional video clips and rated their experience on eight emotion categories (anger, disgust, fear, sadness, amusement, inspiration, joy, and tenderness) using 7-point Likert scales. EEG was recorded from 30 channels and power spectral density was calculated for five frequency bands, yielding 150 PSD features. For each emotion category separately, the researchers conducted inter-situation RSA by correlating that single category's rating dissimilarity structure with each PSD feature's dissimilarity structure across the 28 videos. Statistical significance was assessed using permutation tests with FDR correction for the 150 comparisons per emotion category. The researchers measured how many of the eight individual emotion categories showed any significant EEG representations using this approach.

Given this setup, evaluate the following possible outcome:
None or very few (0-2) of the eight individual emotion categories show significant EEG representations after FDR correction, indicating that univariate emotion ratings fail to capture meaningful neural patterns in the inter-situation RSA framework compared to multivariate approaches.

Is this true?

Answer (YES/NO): NO